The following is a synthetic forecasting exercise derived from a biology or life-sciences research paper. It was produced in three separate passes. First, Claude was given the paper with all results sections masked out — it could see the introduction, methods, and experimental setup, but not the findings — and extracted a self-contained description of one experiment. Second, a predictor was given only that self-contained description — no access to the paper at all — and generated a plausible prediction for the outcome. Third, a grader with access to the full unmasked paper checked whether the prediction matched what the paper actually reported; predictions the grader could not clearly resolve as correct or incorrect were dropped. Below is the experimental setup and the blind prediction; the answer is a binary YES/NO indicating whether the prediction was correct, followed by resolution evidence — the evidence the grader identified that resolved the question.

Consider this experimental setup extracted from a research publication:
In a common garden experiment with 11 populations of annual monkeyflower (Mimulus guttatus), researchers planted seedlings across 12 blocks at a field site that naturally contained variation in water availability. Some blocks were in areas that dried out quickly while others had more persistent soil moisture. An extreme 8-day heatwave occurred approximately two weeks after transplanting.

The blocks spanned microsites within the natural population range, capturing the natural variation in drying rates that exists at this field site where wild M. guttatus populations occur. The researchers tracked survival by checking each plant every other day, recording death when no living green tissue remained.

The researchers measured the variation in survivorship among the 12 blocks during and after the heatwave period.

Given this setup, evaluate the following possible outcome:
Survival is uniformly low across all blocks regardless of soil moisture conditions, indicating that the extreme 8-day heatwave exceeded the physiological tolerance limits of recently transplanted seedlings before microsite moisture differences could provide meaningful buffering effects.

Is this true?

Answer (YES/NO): NO